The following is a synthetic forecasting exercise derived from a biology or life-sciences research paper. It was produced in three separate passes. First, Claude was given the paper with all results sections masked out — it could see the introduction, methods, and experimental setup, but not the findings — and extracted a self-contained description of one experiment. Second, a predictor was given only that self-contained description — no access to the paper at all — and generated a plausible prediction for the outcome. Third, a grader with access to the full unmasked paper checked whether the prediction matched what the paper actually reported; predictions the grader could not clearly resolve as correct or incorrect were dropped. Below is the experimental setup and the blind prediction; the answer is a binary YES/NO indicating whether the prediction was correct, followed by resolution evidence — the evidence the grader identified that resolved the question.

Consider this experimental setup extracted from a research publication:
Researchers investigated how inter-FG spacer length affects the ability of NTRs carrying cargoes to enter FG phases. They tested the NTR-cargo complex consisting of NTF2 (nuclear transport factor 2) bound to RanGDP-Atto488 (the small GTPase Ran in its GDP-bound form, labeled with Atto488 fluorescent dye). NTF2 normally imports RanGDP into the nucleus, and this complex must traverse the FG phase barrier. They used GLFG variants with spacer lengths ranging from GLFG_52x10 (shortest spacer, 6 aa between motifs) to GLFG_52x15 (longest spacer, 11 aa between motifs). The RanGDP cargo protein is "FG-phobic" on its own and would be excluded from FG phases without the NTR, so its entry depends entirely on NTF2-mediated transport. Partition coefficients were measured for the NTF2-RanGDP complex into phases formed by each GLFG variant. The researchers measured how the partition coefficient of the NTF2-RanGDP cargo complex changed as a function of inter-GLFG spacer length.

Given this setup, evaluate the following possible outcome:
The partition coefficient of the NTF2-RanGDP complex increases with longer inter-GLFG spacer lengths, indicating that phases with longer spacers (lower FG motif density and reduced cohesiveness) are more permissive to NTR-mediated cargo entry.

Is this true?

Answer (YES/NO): YES